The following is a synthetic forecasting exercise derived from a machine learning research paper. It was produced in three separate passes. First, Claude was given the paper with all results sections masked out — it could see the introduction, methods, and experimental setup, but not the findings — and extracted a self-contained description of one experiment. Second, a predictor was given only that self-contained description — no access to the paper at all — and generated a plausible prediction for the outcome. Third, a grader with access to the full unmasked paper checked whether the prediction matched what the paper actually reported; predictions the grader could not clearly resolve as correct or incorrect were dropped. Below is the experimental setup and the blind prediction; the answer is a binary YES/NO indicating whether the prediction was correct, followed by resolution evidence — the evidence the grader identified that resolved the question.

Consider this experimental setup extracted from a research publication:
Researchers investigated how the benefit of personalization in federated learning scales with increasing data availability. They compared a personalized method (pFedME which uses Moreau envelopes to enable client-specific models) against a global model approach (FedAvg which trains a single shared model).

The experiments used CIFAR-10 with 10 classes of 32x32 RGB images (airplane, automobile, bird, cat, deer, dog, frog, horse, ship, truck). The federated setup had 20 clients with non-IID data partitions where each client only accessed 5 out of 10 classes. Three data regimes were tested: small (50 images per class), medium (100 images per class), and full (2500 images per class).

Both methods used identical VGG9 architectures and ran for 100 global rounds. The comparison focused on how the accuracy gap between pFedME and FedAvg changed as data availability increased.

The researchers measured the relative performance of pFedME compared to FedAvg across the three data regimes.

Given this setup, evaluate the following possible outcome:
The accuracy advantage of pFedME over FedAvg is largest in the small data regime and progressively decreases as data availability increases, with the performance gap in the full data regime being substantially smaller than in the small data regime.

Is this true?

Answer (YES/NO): NO